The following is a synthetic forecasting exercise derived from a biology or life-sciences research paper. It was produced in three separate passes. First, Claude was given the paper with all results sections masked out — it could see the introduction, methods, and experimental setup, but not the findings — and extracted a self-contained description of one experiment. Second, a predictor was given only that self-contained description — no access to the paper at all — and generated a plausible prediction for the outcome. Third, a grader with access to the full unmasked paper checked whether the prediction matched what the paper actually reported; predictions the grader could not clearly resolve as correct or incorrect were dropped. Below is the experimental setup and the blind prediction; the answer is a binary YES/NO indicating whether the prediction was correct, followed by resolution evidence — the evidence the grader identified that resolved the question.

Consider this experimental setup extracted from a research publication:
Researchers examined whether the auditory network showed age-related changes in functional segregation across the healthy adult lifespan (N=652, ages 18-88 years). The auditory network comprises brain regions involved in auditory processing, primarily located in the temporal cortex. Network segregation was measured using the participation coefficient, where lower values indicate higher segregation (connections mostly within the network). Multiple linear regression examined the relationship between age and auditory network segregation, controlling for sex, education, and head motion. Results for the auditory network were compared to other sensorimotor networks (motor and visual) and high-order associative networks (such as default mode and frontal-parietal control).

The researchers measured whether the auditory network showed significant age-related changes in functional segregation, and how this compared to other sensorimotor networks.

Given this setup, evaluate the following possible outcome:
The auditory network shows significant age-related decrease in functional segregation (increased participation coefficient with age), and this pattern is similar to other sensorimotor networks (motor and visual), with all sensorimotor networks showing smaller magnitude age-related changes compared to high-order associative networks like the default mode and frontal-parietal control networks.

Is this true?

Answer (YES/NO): NO